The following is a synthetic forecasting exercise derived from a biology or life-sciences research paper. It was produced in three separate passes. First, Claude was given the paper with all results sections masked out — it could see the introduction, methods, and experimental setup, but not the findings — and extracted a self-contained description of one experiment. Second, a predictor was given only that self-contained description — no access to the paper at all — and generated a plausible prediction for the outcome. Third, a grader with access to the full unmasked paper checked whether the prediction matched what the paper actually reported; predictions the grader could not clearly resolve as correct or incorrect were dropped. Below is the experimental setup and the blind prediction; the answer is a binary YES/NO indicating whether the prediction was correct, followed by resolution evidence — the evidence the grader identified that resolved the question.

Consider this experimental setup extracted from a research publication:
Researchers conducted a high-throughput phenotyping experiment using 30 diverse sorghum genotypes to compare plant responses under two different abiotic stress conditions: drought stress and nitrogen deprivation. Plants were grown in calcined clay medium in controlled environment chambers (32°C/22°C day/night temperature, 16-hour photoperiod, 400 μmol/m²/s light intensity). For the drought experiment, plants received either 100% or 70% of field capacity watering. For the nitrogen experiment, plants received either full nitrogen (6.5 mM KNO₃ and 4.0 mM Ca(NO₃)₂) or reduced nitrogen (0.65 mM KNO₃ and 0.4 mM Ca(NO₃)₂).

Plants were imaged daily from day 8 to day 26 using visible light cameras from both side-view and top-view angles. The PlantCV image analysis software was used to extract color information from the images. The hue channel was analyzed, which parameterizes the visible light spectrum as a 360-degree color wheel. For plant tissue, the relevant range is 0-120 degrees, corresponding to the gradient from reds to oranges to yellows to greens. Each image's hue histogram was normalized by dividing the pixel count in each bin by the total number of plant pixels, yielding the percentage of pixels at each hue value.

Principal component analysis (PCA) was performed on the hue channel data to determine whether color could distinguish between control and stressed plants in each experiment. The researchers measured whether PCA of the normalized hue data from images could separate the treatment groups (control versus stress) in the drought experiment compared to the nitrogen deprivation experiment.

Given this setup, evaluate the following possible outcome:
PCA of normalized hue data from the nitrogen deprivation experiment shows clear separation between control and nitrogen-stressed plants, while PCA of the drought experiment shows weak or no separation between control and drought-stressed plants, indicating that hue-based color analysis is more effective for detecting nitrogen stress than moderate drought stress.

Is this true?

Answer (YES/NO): YES